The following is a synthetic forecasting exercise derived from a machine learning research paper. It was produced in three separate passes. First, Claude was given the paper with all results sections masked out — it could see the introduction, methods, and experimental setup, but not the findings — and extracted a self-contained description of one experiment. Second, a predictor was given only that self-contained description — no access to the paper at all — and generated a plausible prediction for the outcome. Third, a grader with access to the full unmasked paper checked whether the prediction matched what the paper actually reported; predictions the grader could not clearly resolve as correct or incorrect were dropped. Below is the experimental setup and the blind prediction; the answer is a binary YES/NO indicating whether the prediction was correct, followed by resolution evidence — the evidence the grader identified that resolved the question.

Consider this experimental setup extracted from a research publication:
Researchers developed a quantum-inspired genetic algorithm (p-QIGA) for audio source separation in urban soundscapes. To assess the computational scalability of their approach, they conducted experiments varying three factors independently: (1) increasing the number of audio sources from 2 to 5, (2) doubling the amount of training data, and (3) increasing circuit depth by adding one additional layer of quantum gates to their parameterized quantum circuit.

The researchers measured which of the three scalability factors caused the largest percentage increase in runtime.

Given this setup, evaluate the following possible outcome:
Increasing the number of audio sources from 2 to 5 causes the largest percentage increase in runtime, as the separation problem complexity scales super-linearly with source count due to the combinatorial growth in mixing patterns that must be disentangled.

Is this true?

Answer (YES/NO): NO